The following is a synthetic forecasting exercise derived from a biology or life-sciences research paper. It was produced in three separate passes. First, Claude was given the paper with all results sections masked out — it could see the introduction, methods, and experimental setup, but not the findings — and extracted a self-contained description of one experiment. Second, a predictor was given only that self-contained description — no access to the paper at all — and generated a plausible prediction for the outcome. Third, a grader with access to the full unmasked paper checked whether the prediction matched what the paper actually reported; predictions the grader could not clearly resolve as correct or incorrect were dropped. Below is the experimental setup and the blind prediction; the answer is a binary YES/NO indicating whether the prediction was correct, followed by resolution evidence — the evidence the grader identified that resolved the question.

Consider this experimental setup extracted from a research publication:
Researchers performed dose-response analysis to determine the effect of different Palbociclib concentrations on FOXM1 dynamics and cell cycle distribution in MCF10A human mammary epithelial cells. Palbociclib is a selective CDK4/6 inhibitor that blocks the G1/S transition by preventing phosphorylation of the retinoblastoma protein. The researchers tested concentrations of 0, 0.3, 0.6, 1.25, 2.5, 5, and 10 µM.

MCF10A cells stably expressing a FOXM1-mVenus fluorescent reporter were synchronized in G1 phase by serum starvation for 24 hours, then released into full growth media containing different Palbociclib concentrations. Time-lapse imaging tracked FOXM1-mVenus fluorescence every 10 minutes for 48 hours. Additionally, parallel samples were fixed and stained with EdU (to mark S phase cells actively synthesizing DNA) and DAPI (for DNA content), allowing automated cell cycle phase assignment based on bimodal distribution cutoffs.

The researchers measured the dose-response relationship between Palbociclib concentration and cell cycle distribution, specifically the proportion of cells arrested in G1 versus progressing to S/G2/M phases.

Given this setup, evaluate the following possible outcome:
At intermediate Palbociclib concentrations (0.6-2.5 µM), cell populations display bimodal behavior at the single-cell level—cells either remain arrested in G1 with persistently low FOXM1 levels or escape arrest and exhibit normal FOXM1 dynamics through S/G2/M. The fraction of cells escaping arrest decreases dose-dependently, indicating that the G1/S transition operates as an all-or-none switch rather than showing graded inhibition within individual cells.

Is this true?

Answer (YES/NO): NO